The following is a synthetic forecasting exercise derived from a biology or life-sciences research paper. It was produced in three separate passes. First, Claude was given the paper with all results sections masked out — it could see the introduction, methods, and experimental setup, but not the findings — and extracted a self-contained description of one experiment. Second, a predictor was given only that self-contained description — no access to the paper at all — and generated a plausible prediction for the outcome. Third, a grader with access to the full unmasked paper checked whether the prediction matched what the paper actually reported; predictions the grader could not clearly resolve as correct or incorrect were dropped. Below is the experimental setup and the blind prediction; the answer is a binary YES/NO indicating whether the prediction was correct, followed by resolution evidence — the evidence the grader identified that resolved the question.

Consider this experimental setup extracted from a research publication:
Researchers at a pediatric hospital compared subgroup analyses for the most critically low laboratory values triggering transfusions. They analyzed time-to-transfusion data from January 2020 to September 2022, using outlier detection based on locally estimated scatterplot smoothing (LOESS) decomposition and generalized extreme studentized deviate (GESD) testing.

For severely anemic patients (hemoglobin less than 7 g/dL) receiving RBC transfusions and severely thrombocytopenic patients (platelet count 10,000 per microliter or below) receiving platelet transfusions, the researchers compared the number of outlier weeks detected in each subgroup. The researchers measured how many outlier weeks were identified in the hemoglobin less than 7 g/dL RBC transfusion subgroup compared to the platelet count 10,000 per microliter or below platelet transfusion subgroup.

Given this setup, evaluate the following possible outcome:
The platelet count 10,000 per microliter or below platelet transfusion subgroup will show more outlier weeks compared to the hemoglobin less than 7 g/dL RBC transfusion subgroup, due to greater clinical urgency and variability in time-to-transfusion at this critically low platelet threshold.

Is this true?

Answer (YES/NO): YES